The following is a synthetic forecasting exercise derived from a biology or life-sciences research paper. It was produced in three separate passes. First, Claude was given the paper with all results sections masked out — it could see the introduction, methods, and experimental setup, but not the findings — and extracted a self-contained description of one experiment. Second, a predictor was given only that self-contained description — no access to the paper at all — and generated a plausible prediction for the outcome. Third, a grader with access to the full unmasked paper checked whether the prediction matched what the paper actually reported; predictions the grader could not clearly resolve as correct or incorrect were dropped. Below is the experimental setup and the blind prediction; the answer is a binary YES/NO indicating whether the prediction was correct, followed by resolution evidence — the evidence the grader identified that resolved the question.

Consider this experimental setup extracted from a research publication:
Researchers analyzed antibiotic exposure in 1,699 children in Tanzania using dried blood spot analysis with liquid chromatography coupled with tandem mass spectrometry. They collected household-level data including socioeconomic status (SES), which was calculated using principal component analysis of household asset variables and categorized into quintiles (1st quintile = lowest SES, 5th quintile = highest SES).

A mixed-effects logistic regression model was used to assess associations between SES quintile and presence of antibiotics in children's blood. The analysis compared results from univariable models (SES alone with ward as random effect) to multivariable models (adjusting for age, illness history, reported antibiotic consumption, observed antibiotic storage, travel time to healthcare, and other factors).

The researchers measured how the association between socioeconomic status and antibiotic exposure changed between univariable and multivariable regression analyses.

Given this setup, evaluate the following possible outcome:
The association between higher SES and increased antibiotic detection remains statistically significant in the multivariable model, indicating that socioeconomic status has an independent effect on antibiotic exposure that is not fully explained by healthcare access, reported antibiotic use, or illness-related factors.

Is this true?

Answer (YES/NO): NO